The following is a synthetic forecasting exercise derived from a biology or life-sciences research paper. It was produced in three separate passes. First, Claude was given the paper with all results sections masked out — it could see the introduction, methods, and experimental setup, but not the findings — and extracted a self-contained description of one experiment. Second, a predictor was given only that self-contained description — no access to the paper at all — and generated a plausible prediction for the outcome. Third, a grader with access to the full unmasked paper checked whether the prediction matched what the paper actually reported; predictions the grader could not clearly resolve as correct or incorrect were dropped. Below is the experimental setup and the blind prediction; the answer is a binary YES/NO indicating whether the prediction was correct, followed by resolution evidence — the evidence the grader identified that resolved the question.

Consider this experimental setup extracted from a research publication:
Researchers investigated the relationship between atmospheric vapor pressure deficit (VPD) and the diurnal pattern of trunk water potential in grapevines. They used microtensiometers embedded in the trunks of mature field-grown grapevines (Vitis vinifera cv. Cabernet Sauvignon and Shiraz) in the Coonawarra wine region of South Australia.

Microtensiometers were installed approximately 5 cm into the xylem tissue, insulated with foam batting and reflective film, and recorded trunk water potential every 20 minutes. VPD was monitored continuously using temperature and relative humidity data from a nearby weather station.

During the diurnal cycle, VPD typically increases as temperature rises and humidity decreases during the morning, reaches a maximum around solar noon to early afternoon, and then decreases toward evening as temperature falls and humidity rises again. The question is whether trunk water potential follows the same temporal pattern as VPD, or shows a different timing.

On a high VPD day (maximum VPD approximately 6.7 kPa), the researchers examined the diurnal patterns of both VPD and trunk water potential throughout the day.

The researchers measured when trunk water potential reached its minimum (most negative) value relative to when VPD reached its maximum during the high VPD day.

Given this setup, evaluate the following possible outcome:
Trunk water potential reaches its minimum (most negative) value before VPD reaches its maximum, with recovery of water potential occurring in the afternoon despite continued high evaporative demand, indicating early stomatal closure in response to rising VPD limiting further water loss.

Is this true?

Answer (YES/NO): NO